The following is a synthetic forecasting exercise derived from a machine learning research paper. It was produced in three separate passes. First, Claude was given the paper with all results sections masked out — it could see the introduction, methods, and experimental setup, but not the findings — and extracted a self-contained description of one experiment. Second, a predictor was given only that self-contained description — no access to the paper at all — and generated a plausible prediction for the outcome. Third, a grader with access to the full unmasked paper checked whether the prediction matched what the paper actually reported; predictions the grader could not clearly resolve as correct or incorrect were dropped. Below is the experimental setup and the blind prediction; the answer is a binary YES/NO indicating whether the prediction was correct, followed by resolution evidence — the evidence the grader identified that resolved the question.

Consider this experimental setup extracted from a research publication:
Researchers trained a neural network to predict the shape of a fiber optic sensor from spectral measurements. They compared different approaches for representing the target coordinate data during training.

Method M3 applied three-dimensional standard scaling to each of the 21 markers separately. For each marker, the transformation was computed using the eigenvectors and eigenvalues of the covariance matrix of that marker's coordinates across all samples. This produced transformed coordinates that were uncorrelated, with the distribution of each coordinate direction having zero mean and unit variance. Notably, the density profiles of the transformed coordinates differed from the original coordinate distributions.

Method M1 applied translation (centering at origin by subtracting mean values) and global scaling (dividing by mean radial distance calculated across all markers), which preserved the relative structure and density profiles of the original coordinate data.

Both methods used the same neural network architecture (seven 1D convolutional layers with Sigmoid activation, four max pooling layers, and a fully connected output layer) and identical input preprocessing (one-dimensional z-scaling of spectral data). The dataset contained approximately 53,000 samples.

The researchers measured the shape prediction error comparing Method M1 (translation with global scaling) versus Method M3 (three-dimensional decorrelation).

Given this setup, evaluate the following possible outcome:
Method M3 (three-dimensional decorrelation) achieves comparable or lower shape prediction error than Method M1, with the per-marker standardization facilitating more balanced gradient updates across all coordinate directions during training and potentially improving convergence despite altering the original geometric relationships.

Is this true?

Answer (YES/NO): NO